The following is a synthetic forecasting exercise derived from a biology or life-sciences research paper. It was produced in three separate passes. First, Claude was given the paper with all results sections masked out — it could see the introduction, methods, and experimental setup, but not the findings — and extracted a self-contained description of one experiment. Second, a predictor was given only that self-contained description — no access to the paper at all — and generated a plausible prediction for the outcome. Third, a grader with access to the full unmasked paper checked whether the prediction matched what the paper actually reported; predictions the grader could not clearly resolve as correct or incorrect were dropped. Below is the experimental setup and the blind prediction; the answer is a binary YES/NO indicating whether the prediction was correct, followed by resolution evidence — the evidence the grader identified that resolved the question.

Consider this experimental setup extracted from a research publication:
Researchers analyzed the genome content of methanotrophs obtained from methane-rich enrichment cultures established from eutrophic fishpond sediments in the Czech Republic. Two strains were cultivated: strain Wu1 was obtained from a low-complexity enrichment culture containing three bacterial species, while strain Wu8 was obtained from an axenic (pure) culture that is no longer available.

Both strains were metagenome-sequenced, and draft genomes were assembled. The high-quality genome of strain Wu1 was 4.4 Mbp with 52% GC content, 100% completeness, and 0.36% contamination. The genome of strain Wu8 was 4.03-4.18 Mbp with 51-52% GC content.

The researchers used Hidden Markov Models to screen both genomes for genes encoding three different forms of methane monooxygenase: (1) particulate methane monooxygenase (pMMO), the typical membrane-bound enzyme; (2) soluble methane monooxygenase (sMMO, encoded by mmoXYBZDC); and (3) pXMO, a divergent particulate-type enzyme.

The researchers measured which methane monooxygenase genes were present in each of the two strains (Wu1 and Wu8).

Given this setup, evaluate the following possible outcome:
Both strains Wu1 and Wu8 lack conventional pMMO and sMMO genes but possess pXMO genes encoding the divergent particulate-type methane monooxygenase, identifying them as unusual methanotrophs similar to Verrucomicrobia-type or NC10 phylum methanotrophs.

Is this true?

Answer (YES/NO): NO